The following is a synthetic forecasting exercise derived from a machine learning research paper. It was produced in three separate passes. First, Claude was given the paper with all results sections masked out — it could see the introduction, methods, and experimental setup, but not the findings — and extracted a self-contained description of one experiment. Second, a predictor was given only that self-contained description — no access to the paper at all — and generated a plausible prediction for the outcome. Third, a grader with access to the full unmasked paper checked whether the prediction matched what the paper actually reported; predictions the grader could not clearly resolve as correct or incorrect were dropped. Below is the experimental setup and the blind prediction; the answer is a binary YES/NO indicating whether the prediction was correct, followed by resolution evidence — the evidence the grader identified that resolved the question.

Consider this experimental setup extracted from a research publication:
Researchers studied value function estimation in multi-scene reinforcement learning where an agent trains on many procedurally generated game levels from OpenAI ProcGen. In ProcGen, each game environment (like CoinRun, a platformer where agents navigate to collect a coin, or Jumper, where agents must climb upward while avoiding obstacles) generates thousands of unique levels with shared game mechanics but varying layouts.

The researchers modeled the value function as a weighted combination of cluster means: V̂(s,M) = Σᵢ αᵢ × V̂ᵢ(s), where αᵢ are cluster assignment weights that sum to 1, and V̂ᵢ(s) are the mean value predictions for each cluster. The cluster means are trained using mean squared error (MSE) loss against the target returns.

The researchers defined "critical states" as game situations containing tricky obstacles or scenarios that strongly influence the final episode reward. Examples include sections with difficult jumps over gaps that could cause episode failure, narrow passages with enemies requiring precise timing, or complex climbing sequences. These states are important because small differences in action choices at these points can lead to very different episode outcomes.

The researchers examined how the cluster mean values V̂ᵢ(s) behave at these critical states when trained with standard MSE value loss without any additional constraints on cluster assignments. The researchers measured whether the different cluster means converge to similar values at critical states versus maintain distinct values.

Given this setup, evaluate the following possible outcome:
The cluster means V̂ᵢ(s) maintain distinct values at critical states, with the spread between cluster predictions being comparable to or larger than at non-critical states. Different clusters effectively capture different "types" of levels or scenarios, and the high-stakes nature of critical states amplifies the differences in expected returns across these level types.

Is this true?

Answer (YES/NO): NO